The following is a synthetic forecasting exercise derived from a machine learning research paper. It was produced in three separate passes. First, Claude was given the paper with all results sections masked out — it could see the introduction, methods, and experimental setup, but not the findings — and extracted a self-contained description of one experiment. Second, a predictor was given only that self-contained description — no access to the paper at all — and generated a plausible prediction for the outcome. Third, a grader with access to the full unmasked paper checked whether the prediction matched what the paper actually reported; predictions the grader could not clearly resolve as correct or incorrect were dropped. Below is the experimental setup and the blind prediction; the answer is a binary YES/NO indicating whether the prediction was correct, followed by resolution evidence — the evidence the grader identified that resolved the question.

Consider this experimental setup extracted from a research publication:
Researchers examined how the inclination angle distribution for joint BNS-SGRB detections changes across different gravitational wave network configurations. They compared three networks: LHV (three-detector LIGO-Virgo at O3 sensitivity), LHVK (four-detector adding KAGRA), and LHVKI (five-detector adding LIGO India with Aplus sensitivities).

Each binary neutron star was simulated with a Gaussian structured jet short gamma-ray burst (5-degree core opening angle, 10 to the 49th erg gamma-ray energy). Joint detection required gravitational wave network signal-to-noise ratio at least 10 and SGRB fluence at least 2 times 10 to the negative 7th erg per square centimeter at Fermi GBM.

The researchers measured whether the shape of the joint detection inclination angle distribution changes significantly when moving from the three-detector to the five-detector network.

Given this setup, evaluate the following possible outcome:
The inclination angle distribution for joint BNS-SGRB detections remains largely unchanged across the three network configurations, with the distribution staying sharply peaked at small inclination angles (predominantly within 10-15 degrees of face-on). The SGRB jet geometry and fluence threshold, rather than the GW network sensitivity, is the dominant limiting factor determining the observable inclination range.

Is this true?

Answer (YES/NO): NO